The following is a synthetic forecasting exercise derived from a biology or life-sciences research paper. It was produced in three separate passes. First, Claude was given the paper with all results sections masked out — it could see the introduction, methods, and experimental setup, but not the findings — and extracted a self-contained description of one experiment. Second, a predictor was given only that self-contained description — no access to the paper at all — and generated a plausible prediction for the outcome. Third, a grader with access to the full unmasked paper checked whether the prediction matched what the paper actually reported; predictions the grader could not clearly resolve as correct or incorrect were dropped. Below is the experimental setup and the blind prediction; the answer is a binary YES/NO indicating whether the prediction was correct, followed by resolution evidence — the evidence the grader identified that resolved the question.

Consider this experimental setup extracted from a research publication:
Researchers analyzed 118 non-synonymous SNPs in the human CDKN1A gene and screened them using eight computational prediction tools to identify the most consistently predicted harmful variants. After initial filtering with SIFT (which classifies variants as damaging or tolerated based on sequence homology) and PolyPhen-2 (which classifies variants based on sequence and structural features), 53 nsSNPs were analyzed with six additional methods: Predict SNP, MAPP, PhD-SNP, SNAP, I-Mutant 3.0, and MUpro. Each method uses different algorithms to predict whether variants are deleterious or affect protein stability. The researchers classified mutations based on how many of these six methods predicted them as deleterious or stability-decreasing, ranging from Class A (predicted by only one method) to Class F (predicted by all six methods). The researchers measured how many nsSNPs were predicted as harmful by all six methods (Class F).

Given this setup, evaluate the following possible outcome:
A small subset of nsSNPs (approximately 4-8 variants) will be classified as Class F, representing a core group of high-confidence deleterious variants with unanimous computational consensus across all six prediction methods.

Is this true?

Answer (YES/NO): NO